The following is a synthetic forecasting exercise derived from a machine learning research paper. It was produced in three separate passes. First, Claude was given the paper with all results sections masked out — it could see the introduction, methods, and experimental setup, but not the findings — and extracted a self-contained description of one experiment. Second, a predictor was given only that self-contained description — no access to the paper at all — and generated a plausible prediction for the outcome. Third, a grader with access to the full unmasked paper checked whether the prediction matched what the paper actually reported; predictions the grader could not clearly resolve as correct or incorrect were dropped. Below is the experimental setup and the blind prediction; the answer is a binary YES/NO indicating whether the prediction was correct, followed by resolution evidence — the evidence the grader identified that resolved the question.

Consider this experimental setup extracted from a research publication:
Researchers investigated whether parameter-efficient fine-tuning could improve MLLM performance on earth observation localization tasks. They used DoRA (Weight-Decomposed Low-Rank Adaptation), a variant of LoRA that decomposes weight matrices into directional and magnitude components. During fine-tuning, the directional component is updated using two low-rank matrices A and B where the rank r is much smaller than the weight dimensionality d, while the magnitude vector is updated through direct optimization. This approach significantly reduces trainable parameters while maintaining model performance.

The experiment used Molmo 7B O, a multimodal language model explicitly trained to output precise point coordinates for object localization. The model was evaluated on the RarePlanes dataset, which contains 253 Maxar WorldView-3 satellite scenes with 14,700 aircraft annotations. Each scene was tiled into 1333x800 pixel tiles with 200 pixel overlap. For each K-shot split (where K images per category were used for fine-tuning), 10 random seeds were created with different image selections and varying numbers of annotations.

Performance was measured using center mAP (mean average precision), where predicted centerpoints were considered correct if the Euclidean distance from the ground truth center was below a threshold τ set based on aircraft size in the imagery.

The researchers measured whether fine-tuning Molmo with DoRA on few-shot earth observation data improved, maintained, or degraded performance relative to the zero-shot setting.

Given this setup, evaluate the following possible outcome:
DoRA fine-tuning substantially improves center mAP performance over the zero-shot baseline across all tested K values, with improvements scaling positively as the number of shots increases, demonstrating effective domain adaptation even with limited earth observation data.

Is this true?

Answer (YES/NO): NO